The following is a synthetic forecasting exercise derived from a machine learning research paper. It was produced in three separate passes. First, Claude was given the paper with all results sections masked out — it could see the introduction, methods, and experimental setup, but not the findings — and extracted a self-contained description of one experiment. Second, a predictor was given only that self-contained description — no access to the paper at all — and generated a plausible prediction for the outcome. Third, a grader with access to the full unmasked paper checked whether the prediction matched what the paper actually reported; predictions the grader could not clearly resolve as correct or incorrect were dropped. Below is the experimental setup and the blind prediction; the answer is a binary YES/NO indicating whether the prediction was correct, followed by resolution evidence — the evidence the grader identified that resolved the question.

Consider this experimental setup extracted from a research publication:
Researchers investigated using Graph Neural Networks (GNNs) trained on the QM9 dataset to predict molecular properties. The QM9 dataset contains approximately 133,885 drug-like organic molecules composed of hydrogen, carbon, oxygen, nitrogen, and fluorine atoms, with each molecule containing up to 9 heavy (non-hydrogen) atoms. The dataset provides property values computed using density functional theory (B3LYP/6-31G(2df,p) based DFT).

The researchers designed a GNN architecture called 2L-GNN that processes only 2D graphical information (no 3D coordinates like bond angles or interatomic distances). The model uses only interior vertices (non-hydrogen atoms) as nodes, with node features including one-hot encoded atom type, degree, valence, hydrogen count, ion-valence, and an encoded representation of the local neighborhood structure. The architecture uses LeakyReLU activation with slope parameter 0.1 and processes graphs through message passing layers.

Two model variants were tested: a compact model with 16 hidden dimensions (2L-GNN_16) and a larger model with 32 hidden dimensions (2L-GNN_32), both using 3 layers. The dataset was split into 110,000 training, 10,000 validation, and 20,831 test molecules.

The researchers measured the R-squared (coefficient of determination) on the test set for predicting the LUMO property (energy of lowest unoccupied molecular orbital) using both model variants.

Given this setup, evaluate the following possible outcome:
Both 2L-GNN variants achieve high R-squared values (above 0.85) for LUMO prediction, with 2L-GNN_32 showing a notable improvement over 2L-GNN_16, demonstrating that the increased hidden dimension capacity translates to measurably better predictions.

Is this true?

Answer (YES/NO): YES